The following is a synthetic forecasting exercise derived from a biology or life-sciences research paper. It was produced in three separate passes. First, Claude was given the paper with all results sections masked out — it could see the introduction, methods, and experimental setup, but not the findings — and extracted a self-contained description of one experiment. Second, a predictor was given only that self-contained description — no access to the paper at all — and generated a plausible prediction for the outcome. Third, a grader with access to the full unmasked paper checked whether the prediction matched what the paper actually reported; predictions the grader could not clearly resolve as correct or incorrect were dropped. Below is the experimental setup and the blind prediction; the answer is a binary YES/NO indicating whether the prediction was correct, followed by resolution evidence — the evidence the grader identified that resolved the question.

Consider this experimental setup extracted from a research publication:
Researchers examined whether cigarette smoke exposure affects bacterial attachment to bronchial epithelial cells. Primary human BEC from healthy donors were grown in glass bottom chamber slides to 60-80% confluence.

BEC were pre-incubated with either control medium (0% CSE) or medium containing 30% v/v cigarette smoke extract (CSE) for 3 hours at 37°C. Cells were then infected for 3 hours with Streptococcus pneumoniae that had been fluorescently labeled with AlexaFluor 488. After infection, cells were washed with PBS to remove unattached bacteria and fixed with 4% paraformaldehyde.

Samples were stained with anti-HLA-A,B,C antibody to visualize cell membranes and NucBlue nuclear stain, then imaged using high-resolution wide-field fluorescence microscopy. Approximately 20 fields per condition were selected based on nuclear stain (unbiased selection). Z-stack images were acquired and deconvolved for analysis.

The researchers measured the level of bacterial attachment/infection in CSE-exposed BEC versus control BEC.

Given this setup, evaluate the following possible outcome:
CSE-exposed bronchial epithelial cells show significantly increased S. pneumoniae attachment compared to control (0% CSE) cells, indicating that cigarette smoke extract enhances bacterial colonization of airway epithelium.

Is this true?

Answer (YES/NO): YES